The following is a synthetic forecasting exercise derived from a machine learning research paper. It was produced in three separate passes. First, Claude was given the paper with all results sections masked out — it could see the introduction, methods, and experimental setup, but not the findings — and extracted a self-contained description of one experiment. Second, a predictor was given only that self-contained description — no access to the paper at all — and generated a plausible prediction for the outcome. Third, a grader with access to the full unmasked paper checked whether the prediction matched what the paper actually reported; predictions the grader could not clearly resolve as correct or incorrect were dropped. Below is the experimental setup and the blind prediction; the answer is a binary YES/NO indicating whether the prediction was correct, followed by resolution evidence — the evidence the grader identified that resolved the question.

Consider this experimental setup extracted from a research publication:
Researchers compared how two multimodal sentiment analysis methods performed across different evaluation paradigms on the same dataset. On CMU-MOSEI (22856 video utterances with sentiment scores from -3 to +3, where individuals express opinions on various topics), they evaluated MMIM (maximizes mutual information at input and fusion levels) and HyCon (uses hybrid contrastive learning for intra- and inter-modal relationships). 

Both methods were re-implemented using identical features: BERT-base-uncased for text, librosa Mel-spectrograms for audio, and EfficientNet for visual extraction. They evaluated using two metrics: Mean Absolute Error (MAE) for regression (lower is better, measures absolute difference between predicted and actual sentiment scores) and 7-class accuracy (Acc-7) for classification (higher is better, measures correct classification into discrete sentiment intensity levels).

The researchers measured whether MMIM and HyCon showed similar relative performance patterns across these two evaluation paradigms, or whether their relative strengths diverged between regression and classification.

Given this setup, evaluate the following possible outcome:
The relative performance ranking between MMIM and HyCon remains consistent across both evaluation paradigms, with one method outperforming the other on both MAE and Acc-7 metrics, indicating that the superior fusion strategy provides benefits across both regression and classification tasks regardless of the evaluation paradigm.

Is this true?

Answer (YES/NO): YES